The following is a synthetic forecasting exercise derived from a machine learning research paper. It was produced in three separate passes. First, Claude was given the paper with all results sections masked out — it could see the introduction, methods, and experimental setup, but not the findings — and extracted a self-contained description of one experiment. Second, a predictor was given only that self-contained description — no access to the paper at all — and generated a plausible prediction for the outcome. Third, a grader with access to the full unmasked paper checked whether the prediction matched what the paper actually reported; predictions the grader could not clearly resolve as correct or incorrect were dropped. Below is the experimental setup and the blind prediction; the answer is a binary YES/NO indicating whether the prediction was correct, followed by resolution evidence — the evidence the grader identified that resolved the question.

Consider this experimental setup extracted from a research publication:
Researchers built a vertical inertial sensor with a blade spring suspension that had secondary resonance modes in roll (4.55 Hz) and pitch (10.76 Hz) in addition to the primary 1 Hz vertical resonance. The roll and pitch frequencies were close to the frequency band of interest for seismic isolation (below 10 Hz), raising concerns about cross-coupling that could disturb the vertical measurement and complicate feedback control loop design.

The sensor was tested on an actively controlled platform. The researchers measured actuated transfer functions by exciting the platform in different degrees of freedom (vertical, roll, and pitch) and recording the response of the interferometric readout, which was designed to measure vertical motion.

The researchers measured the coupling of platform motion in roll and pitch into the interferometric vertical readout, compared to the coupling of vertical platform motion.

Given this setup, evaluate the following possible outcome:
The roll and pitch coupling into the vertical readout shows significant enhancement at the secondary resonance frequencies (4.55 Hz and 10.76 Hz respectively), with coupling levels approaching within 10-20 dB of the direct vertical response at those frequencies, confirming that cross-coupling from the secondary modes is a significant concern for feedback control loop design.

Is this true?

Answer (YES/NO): NO